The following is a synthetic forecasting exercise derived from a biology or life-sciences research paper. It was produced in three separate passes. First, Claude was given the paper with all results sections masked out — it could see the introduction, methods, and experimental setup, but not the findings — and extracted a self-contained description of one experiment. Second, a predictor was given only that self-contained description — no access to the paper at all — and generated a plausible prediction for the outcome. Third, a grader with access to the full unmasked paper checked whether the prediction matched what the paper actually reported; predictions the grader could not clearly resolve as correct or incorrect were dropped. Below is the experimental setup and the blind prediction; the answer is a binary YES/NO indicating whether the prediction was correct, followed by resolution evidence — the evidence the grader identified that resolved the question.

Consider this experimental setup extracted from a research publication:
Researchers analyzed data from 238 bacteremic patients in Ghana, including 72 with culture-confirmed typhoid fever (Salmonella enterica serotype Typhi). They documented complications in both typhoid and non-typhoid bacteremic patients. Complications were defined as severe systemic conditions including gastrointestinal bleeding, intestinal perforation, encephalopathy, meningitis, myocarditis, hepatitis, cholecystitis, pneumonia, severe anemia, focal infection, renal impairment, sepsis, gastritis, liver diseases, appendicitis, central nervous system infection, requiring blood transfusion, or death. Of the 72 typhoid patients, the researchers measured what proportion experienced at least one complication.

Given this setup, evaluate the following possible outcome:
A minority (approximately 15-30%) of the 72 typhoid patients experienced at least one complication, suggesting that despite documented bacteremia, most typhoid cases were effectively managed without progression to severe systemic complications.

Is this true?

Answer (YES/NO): NO